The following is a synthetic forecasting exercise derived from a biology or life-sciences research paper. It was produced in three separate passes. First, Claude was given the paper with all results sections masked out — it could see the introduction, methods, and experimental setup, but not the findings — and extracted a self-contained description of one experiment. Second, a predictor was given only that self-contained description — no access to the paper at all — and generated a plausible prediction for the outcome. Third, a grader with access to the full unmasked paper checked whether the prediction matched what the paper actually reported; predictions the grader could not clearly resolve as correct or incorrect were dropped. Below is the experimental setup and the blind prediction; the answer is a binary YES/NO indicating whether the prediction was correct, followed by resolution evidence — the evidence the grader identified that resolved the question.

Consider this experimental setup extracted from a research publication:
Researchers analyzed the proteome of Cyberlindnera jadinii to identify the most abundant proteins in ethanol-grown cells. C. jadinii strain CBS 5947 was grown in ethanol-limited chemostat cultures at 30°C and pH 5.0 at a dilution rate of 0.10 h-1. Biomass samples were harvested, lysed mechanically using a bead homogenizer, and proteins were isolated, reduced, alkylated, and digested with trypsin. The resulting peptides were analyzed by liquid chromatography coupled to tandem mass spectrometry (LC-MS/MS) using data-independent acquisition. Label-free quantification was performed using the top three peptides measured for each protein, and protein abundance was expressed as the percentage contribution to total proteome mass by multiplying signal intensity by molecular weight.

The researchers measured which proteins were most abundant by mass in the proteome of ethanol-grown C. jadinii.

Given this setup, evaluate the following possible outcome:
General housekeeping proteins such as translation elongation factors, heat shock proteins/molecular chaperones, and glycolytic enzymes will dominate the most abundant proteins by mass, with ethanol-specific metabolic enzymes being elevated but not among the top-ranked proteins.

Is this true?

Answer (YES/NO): NO